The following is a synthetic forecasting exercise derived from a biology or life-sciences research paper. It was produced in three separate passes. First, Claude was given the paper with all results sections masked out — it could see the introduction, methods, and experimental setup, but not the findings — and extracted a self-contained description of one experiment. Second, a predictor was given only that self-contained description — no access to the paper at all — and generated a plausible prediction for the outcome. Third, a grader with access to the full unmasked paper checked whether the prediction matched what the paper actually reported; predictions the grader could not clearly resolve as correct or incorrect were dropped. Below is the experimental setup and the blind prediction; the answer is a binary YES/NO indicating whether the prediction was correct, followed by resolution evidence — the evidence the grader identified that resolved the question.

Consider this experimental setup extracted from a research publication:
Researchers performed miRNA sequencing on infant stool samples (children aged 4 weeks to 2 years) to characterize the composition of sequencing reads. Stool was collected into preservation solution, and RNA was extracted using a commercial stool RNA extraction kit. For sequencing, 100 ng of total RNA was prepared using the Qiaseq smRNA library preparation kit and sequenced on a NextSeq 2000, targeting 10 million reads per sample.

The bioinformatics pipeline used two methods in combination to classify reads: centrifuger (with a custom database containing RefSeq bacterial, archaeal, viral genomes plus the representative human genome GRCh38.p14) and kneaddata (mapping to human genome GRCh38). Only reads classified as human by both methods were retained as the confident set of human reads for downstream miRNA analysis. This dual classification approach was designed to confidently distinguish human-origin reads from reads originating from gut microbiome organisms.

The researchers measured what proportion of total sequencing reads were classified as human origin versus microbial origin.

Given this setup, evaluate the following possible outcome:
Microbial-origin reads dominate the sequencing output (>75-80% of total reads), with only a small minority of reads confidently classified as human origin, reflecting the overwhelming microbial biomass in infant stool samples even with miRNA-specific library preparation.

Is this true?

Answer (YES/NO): YES